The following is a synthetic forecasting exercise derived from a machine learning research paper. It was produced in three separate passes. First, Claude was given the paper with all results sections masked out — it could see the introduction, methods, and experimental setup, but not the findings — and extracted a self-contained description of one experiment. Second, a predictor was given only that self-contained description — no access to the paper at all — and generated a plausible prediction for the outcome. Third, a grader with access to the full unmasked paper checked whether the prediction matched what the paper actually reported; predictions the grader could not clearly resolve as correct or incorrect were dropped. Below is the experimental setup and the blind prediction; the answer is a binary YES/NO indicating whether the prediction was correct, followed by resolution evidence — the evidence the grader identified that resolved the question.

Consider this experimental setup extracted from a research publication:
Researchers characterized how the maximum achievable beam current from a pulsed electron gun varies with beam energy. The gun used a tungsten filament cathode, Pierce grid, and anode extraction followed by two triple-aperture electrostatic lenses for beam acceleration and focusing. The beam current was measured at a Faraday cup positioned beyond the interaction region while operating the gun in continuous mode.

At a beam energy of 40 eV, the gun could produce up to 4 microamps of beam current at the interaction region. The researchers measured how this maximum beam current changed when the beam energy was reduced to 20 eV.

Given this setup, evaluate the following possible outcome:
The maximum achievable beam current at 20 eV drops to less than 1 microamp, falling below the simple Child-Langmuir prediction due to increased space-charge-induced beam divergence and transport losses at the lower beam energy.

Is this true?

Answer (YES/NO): NO